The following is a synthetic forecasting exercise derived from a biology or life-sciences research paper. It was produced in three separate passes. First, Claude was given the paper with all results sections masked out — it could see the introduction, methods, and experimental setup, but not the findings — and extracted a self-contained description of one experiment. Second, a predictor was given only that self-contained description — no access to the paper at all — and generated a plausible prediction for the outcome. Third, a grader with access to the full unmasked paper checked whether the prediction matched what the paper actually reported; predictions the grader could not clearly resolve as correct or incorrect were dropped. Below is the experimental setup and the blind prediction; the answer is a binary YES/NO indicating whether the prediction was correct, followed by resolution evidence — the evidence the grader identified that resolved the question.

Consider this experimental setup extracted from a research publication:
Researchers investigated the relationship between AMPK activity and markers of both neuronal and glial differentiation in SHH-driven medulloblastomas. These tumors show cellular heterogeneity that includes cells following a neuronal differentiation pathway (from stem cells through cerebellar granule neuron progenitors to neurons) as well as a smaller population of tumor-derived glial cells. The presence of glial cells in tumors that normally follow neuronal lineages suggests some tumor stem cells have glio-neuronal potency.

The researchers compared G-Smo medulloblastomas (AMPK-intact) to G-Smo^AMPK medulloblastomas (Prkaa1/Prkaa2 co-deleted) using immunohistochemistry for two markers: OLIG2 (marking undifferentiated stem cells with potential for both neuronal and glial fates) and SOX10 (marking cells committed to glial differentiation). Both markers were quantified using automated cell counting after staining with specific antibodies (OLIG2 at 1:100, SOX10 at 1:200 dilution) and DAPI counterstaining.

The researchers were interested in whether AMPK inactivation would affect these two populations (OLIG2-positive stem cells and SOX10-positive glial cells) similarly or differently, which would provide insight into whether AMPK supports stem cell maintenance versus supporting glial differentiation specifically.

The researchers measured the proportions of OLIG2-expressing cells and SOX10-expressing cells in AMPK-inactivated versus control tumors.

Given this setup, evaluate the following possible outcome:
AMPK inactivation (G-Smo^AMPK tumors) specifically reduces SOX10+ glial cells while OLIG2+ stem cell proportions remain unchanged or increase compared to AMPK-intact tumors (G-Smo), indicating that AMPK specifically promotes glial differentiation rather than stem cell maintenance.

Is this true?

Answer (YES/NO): NO